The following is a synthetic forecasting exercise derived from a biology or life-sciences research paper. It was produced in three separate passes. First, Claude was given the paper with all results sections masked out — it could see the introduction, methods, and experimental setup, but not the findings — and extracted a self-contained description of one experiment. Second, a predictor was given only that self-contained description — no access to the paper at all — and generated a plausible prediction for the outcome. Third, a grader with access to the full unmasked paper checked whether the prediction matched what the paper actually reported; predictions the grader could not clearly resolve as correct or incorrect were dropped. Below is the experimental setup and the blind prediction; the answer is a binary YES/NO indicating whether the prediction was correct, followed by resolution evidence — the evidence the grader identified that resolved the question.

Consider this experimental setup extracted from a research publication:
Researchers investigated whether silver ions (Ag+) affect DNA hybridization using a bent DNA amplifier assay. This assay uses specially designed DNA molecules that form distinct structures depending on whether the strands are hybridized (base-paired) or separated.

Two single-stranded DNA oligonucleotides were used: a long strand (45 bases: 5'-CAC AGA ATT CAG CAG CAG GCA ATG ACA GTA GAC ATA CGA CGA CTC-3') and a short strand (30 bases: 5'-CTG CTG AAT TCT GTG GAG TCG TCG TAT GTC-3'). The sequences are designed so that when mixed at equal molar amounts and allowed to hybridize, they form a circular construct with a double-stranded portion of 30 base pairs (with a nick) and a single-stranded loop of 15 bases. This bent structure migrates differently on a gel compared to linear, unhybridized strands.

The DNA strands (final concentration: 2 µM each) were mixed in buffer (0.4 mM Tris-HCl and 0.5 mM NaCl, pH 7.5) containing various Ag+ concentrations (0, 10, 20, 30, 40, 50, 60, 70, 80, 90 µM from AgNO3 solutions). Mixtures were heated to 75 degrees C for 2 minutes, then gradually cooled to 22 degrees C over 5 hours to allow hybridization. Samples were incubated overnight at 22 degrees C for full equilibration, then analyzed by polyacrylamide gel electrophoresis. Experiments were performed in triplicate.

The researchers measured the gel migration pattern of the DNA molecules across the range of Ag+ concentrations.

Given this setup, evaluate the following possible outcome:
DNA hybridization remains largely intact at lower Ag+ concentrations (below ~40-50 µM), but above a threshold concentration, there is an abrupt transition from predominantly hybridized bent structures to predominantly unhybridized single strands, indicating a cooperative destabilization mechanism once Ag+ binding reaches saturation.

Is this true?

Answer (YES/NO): NO